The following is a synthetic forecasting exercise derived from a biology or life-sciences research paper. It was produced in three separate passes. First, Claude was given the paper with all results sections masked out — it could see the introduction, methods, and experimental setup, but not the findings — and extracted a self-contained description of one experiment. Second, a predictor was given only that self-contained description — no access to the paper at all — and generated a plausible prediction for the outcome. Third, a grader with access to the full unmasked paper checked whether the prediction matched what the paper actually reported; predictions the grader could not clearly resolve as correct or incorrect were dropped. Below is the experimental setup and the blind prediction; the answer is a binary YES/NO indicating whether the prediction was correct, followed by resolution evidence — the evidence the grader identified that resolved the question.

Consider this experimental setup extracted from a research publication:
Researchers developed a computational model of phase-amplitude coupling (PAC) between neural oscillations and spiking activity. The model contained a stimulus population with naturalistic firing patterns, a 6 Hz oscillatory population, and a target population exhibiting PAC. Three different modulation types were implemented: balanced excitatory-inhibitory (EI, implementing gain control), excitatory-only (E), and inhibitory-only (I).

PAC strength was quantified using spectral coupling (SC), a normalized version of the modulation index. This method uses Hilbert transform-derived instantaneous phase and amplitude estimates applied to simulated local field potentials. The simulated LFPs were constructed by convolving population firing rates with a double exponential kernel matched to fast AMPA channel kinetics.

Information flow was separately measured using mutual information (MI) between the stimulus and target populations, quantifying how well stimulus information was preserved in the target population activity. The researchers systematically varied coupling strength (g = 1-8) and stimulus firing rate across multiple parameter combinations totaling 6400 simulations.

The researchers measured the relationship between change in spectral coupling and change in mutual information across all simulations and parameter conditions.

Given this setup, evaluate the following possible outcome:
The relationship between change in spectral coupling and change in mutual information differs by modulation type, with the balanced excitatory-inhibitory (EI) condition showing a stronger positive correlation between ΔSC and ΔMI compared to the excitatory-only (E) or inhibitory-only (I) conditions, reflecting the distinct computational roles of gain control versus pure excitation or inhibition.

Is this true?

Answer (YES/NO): NO